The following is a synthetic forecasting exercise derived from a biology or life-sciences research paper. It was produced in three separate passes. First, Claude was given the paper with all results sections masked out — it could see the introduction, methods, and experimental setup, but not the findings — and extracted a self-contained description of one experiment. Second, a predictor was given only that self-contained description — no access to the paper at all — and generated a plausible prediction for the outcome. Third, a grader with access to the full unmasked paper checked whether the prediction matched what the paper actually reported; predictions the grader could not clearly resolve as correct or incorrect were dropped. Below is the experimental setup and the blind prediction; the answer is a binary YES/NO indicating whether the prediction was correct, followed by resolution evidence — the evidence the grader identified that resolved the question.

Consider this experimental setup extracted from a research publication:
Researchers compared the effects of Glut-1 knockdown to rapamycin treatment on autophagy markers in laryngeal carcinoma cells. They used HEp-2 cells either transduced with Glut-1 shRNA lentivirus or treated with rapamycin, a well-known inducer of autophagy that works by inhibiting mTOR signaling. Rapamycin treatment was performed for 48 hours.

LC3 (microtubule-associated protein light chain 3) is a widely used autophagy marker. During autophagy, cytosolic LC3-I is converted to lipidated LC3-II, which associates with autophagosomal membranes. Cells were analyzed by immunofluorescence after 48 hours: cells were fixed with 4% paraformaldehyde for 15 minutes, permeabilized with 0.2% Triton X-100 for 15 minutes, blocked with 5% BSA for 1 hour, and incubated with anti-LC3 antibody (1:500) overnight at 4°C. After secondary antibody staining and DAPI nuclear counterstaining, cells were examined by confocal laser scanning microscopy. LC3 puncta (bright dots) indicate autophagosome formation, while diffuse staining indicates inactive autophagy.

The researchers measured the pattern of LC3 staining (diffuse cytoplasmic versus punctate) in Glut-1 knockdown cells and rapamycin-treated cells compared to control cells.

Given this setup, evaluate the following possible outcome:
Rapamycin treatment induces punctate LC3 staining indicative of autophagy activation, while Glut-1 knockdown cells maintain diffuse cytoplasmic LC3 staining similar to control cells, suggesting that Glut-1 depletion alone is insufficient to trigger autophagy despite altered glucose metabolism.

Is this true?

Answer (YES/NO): NO